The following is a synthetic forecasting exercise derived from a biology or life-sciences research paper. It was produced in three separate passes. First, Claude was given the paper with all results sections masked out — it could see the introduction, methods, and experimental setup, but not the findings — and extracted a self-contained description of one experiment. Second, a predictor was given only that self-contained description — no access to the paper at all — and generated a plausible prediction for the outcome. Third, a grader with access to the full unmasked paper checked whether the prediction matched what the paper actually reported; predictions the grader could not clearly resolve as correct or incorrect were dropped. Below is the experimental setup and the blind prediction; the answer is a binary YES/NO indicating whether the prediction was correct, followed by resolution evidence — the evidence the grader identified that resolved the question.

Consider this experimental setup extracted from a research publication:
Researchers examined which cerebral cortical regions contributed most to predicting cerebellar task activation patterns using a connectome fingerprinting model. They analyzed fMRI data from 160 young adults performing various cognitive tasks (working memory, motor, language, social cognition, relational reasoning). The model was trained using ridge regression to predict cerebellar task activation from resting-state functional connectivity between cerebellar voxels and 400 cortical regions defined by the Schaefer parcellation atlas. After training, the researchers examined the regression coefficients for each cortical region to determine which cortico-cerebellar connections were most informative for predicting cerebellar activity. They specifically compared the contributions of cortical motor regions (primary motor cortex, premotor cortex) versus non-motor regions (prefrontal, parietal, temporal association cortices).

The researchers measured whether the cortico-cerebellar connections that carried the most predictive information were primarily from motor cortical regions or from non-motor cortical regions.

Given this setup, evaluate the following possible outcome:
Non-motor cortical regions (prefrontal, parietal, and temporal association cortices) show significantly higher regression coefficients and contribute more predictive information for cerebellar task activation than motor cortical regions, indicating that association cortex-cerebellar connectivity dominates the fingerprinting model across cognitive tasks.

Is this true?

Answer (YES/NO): YES